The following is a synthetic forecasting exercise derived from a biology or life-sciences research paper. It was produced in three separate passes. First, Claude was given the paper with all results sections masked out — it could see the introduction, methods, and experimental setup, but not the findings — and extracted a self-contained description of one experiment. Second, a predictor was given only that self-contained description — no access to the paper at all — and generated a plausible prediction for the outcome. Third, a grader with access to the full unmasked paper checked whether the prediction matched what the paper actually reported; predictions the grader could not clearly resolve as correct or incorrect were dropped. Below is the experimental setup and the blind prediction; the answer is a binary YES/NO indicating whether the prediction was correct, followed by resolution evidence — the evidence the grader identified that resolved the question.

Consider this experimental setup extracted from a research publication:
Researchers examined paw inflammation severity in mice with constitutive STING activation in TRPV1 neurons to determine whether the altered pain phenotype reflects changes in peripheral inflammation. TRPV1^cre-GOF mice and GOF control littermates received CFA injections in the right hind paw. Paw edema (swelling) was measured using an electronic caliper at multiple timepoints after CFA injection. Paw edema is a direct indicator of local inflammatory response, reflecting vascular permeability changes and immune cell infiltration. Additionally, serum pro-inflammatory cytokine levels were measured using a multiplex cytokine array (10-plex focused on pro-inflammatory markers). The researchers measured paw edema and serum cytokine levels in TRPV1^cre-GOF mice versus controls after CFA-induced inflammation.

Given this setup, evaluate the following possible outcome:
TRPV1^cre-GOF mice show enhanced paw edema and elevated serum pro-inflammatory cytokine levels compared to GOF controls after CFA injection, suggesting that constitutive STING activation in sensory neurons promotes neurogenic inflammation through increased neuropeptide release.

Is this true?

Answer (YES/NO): NO